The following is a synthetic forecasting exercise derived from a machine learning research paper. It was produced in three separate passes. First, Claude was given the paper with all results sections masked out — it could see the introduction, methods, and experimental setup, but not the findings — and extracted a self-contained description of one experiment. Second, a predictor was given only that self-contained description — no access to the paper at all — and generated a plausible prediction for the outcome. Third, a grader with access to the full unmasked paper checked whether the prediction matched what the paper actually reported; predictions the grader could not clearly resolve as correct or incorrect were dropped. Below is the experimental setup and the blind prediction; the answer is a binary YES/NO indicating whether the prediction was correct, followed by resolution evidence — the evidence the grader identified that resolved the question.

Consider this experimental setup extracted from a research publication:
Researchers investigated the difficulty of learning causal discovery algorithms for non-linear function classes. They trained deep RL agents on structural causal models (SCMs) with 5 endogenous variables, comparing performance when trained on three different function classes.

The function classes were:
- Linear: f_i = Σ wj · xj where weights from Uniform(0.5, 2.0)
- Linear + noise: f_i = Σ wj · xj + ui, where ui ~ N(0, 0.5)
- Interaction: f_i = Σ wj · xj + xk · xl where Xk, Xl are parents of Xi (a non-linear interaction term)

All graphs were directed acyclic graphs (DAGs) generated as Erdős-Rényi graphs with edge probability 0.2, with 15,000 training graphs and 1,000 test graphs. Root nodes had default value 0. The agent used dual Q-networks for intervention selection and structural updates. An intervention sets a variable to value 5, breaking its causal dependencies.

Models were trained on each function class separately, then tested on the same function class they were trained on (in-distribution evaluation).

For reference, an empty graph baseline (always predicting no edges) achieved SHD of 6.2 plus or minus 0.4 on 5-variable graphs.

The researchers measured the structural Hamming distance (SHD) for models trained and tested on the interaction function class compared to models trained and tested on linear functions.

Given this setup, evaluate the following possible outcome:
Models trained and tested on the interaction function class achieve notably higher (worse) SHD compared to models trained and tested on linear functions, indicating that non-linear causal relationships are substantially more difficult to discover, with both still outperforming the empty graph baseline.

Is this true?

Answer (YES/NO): NO